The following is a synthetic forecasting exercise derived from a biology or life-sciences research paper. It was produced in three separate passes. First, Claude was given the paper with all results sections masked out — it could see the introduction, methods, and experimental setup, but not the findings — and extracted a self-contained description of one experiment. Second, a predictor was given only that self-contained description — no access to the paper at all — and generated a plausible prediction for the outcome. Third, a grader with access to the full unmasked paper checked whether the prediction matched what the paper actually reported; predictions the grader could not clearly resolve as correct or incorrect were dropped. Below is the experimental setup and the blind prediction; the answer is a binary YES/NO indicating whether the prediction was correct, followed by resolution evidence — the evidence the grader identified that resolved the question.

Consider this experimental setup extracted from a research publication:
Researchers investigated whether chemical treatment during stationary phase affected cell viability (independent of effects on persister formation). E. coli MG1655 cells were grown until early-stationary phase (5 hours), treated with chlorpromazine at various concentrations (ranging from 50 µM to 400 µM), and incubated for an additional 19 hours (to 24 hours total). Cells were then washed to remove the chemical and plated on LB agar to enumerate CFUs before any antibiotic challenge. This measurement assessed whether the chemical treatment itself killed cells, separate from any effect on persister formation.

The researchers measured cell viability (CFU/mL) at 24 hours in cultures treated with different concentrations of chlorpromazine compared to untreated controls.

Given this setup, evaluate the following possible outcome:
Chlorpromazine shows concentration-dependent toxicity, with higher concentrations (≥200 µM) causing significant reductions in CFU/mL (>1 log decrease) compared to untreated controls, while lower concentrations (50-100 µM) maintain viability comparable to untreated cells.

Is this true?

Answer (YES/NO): NO